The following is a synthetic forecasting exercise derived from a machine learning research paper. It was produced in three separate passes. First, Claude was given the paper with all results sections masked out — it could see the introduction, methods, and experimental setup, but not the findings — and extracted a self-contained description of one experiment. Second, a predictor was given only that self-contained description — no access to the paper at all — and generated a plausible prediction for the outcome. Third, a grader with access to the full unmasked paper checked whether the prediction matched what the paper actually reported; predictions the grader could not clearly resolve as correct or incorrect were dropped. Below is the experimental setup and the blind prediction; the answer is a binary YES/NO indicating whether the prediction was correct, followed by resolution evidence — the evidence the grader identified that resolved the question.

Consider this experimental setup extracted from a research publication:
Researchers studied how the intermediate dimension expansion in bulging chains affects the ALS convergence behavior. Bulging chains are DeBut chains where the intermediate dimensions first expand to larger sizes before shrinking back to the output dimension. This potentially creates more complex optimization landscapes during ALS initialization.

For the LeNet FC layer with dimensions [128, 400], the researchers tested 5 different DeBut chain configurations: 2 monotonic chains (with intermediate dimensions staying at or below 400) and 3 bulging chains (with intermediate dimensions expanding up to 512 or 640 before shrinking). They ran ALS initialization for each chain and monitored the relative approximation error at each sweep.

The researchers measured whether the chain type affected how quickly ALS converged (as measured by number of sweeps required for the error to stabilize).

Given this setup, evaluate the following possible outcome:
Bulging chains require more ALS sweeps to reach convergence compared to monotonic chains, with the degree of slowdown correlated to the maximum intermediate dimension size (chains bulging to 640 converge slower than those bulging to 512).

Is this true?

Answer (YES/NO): NO